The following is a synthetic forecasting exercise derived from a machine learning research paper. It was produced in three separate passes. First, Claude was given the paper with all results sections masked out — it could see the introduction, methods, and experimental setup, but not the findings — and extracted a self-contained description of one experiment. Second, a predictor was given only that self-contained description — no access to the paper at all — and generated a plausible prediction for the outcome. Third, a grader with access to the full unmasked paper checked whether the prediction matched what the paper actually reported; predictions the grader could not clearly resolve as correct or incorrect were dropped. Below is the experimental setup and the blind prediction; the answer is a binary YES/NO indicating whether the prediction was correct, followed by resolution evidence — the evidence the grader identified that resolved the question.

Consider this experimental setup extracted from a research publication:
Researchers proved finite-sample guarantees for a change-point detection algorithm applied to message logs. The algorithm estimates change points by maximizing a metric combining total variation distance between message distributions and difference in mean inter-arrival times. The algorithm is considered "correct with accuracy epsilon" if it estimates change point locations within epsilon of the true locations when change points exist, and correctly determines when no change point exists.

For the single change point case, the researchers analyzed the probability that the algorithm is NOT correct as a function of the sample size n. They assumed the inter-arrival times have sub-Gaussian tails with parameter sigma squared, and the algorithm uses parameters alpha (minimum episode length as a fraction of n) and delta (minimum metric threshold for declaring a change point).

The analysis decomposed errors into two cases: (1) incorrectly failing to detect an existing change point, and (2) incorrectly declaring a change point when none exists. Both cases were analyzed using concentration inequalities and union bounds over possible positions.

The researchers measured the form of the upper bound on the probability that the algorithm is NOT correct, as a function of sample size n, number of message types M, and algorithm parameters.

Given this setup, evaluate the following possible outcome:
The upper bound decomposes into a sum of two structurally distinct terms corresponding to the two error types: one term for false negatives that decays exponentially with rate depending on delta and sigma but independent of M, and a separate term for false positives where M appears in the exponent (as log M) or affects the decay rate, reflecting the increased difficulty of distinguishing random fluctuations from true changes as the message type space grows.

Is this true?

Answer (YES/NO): NO